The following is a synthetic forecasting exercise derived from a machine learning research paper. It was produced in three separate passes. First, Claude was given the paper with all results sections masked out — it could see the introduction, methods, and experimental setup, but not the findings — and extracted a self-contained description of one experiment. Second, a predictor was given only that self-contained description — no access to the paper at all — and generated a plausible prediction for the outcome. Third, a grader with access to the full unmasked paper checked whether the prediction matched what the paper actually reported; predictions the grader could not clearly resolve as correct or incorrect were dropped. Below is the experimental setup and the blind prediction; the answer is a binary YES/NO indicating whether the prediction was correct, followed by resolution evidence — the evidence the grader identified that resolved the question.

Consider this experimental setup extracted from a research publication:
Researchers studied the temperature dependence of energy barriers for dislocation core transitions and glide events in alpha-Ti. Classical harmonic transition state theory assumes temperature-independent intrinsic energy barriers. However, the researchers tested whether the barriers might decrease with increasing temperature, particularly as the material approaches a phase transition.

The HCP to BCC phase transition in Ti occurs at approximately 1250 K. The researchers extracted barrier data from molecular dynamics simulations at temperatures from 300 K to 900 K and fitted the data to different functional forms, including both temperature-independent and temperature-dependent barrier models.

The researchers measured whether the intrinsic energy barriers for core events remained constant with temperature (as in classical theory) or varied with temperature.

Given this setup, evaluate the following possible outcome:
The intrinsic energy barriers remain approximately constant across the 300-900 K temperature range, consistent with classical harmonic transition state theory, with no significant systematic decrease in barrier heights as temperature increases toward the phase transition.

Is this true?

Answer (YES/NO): NO